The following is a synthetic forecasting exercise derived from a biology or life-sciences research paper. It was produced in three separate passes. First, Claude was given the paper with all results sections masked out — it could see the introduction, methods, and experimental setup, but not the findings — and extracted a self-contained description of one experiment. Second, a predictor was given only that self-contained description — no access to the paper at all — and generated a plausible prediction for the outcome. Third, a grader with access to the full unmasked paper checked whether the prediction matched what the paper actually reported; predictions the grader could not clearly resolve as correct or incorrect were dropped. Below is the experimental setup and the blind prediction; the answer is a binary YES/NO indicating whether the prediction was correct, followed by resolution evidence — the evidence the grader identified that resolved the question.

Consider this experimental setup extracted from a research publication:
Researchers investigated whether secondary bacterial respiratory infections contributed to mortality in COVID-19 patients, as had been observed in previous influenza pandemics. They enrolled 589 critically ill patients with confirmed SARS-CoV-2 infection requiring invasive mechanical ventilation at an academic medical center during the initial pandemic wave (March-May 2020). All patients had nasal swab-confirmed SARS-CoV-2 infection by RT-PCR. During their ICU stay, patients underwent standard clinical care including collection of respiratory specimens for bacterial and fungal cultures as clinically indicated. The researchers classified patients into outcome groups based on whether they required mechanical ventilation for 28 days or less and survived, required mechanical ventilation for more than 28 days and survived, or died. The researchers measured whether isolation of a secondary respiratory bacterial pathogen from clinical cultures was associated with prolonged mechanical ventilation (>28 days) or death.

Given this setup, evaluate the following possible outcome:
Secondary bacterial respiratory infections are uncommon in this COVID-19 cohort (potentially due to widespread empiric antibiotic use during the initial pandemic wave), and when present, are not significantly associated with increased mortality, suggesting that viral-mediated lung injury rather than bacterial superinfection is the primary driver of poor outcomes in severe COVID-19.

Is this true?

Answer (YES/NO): YES